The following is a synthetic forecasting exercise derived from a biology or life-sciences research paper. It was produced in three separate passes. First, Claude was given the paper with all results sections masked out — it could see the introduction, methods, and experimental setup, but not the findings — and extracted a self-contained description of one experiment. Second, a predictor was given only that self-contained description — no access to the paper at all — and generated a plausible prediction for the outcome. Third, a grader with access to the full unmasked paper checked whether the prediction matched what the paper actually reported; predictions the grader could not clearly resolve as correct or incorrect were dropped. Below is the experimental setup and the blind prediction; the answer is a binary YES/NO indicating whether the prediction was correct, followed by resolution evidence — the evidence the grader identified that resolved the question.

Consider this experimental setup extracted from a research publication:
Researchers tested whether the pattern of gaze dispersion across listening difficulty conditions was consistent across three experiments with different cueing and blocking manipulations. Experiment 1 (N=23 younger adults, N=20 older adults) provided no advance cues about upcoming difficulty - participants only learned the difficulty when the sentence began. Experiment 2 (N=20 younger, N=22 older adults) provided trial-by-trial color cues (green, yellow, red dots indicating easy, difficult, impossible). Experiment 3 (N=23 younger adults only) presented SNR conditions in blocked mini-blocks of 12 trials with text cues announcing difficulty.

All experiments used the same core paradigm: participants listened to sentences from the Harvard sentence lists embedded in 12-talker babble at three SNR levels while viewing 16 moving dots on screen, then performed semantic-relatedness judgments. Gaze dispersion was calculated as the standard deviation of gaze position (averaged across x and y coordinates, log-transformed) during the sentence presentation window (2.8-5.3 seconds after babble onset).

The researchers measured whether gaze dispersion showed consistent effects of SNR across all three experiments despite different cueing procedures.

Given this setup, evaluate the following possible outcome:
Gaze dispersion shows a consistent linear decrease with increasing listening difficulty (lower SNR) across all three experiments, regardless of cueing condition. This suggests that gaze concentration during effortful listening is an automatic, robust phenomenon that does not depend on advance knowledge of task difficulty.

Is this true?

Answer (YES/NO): YES